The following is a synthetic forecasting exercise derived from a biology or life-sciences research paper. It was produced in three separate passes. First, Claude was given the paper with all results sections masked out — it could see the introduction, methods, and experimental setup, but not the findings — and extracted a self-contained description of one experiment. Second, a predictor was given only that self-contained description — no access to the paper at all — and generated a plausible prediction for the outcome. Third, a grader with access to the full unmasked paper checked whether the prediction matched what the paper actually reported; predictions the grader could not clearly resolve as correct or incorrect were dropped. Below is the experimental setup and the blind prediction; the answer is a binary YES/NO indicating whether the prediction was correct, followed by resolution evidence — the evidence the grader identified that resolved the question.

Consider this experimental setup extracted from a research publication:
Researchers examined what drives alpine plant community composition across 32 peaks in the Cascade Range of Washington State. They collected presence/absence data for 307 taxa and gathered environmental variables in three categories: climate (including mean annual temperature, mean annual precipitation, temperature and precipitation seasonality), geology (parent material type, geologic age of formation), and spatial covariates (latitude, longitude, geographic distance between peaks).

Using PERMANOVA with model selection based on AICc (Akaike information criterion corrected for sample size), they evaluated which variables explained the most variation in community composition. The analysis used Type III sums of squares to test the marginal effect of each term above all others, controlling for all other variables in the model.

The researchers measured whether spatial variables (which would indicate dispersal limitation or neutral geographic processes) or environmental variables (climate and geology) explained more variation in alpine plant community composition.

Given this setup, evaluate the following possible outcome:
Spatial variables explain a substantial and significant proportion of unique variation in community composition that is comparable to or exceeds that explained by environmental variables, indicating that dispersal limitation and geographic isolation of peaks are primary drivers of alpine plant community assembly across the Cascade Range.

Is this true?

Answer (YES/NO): NO